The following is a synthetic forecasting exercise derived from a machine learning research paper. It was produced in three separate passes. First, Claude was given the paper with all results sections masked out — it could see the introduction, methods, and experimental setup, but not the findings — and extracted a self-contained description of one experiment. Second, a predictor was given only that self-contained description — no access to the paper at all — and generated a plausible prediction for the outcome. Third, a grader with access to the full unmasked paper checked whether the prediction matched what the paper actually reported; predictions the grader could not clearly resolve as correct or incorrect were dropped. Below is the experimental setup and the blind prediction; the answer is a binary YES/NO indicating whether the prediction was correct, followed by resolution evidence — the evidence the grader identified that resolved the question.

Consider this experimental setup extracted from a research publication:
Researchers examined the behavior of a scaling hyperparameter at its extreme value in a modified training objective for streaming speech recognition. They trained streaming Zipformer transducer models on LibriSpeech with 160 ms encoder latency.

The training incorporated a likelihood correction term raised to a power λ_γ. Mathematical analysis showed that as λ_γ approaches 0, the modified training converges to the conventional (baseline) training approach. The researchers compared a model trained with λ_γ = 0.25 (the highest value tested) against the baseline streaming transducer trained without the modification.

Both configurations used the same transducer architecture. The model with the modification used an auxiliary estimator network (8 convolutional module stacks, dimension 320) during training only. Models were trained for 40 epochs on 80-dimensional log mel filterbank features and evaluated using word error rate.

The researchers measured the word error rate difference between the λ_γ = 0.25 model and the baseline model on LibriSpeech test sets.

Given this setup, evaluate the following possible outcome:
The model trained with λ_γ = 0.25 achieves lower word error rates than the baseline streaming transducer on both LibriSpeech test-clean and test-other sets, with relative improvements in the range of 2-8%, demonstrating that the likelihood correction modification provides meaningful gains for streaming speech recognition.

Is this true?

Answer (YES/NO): NO